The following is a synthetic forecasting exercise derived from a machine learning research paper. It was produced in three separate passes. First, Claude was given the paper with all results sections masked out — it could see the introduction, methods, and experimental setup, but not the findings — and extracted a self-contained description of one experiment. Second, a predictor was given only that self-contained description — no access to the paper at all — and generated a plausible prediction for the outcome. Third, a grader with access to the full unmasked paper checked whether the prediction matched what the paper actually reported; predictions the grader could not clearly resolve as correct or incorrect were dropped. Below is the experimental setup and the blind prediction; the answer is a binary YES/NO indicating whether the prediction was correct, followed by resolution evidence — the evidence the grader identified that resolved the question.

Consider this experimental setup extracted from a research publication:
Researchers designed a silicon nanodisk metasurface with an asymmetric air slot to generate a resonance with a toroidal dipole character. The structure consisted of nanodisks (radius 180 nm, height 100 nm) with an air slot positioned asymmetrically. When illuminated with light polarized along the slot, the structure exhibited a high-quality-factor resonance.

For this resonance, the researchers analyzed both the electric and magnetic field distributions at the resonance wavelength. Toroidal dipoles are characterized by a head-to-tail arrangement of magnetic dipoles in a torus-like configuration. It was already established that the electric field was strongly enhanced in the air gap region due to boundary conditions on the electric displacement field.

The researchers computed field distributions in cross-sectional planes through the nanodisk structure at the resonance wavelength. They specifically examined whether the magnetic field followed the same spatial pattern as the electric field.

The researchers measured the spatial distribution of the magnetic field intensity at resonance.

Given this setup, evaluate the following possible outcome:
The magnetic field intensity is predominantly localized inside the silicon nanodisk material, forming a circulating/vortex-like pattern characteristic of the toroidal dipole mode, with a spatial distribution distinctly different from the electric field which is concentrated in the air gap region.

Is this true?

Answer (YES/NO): NO